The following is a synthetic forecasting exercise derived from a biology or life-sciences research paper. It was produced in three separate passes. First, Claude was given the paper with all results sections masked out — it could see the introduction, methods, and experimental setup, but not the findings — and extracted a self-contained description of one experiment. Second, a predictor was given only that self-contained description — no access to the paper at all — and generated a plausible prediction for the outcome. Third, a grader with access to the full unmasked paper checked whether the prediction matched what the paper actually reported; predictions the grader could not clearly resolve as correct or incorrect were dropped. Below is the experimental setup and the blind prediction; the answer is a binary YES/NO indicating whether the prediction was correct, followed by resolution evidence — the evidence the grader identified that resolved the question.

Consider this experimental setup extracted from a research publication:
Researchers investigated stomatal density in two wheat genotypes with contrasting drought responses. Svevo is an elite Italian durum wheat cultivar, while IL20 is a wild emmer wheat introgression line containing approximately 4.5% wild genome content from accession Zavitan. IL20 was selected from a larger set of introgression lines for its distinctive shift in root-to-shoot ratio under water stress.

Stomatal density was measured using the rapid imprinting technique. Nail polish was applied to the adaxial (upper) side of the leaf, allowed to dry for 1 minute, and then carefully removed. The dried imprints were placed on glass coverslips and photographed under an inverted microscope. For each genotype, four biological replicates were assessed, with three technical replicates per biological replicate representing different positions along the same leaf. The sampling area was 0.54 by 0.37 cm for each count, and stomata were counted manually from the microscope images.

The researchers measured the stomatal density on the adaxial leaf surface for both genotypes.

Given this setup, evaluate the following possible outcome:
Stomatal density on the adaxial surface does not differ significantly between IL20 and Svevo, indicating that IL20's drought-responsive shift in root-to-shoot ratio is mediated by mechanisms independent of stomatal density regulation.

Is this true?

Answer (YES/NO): YES